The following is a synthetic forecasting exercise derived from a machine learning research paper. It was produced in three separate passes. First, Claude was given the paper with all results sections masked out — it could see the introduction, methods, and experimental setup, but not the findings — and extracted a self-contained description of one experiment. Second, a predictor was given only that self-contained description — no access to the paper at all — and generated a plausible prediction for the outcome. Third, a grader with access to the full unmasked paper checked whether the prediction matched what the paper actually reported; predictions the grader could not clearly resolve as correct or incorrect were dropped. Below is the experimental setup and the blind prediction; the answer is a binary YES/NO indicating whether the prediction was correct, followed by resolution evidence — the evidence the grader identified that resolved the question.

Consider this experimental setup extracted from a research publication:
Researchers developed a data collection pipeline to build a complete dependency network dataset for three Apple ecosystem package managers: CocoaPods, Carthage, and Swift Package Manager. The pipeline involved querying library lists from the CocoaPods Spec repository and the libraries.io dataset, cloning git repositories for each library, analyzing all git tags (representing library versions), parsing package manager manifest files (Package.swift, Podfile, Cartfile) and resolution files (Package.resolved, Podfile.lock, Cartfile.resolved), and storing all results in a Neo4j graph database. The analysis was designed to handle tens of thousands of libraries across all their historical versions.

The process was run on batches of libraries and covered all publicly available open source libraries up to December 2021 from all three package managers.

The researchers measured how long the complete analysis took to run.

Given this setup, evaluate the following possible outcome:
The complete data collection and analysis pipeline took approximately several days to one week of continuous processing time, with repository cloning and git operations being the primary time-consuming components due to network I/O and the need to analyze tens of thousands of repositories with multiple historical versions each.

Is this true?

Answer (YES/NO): NO